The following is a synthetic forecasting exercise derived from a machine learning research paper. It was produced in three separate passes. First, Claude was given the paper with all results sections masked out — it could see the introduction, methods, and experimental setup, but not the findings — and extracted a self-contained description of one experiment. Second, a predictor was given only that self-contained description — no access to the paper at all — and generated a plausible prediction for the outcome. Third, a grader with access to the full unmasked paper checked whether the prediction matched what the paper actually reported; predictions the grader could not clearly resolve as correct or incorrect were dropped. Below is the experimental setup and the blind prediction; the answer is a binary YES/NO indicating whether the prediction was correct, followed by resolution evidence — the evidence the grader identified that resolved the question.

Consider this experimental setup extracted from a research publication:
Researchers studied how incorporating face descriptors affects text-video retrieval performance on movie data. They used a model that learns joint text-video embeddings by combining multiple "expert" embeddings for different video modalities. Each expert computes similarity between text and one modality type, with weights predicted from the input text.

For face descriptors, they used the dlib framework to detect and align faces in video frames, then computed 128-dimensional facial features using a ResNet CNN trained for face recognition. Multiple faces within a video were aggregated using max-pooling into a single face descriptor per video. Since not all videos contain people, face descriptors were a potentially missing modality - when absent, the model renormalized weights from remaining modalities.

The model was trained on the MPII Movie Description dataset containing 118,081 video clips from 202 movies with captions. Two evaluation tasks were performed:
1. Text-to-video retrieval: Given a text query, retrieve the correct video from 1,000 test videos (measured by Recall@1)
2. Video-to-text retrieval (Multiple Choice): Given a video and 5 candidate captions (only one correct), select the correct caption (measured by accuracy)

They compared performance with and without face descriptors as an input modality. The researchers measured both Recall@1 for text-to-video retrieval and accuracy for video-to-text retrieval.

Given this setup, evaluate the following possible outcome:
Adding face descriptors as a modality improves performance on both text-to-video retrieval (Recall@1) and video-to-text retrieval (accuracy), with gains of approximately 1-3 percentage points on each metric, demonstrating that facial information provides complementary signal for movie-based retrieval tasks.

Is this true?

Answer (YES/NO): NO